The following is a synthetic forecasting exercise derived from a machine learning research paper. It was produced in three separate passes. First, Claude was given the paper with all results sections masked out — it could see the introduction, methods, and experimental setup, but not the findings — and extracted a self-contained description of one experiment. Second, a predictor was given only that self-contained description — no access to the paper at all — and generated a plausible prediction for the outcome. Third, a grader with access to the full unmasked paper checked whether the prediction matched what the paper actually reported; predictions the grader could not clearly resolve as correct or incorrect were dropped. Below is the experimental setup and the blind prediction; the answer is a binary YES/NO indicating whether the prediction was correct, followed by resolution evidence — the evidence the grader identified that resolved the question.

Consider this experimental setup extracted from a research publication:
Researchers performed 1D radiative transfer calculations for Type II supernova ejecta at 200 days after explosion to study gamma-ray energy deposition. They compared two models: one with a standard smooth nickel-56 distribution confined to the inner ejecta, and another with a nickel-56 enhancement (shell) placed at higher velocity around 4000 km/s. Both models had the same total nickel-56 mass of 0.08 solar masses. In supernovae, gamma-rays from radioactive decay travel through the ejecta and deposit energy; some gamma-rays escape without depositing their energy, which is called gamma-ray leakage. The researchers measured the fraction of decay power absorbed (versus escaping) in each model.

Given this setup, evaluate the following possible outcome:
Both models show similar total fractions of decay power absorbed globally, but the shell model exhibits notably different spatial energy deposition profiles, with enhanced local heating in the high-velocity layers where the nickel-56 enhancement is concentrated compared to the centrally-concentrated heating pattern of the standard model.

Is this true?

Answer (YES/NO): NO